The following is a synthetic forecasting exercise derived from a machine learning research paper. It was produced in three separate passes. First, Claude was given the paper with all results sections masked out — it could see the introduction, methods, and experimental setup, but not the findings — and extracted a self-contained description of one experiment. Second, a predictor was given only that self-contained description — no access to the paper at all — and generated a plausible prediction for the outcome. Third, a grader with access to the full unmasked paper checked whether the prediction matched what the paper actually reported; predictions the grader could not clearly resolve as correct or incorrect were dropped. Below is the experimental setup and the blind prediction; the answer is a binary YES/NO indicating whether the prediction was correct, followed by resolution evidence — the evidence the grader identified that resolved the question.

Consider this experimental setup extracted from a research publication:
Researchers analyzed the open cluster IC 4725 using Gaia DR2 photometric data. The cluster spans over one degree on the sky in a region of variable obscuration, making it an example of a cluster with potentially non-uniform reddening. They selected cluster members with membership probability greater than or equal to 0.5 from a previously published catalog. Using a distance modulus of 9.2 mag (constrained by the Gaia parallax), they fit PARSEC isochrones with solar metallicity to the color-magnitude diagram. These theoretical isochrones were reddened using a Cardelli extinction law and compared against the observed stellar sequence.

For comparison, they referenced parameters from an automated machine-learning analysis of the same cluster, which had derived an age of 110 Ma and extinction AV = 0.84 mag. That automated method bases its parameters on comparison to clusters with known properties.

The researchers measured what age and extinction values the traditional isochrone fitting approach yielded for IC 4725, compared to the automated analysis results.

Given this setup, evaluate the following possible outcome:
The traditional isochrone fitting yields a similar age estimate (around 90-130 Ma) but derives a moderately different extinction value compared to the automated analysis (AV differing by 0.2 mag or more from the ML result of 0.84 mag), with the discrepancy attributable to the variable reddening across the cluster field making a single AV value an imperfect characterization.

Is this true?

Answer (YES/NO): NO